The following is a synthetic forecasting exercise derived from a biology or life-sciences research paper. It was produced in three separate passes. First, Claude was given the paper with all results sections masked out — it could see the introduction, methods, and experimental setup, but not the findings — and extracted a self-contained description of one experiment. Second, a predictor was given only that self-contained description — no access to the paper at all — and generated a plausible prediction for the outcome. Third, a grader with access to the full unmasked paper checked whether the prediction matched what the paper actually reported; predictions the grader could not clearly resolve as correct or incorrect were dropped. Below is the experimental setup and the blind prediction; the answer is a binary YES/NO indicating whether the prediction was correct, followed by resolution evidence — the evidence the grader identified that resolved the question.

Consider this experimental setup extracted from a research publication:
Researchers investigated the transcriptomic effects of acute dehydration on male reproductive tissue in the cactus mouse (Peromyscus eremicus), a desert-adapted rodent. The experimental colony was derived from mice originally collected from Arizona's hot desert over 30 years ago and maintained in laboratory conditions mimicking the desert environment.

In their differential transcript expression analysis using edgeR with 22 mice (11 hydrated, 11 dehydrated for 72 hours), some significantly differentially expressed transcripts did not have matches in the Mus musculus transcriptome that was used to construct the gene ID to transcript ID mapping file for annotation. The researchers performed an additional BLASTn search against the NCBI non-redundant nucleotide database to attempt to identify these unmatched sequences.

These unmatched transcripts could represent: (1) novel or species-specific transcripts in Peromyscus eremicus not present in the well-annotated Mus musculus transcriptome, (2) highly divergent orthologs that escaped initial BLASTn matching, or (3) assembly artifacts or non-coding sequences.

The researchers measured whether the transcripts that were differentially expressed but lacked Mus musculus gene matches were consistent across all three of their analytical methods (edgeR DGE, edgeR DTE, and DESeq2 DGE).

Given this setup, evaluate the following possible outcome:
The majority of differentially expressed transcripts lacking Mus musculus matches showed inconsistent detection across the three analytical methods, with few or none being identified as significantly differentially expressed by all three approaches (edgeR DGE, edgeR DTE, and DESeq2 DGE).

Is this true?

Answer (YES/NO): YES